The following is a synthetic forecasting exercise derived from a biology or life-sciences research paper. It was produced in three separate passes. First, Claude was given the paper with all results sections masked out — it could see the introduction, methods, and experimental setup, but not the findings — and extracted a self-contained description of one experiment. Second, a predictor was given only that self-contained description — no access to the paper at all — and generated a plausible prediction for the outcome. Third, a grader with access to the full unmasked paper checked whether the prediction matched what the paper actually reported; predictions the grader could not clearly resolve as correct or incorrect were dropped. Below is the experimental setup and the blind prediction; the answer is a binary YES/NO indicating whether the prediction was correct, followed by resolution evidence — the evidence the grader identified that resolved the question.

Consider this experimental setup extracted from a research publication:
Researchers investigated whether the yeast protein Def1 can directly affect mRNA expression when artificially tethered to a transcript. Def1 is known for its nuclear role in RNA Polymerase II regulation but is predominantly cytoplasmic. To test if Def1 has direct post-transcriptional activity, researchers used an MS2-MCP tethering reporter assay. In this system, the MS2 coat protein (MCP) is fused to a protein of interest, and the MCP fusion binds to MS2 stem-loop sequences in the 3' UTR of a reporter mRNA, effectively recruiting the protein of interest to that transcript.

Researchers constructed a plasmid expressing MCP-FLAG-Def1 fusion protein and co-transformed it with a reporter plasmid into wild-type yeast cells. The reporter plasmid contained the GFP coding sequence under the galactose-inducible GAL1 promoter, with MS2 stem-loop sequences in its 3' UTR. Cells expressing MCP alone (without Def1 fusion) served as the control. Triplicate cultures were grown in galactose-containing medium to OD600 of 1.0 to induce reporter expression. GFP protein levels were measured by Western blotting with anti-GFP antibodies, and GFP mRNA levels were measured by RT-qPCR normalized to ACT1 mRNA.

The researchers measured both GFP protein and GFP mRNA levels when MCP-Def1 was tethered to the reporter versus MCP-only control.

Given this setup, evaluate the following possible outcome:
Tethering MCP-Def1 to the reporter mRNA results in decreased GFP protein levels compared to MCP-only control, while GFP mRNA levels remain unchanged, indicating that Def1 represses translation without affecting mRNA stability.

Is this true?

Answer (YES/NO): NO